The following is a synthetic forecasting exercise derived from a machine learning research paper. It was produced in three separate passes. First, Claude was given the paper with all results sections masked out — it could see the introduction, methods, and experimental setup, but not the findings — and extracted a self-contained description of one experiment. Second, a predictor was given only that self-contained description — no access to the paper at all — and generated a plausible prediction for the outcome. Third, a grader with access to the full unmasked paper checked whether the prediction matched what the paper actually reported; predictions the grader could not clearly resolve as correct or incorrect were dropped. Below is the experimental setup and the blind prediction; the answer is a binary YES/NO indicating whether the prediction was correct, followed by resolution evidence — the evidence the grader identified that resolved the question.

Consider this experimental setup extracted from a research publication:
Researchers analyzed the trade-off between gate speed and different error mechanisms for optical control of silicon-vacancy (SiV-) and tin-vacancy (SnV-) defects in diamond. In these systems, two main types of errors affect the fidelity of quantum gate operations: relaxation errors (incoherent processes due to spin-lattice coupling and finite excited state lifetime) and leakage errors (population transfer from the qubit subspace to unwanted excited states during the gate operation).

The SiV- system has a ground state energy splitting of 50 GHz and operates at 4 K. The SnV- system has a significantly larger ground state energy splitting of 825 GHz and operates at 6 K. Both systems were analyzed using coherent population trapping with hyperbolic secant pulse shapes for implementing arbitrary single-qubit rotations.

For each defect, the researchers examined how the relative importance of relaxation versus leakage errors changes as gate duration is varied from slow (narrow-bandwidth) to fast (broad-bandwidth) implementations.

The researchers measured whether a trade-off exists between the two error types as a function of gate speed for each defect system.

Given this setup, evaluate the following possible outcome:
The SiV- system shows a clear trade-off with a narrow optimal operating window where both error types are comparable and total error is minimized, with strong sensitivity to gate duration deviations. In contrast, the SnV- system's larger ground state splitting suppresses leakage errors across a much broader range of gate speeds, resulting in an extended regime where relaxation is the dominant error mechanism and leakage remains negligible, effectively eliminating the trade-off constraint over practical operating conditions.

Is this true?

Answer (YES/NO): NO